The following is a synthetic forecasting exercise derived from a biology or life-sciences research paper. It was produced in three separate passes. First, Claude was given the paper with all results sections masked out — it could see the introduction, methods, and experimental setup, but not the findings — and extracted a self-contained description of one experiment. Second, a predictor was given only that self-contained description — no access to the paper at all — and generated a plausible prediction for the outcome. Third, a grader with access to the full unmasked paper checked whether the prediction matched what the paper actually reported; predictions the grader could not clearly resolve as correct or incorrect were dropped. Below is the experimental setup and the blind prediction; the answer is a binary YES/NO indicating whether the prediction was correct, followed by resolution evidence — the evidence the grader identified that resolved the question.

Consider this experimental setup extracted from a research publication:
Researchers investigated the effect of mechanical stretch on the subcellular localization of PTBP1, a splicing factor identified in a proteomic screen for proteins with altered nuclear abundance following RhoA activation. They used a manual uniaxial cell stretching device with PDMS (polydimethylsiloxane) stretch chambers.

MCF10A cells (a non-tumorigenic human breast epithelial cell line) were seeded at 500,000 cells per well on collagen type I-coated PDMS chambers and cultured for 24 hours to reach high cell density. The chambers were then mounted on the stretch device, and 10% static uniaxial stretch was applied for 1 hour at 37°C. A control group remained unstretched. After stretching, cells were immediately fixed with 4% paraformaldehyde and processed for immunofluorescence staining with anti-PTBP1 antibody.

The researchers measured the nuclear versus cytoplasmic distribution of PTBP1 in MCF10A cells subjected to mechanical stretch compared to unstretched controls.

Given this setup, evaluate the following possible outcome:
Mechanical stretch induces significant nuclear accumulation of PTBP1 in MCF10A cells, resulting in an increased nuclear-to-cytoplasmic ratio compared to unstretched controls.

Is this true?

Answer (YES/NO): YES